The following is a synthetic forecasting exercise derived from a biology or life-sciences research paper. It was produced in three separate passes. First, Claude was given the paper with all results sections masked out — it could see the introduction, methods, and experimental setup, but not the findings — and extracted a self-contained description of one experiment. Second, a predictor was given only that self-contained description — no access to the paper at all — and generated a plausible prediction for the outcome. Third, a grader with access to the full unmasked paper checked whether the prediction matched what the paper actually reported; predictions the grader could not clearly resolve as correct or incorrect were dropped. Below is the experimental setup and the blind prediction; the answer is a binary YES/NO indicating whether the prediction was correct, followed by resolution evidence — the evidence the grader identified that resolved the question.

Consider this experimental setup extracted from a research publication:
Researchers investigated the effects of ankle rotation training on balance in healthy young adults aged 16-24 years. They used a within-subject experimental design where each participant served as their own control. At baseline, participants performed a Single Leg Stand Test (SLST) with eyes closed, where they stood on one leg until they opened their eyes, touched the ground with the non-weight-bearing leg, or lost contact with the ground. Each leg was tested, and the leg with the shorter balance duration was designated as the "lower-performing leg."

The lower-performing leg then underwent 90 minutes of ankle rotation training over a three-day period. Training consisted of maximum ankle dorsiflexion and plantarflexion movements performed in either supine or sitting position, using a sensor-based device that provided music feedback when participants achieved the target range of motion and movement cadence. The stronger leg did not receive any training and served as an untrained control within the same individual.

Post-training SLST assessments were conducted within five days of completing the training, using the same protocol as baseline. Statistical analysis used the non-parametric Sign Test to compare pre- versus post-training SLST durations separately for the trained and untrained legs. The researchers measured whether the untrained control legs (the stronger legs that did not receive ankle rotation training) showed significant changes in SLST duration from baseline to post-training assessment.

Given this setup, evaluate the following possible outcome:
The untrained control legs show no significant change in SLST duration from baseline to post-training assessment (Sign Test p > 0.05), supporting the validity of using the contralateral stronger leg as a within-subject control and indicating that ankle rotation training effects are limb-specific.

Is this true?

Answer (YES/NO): YES